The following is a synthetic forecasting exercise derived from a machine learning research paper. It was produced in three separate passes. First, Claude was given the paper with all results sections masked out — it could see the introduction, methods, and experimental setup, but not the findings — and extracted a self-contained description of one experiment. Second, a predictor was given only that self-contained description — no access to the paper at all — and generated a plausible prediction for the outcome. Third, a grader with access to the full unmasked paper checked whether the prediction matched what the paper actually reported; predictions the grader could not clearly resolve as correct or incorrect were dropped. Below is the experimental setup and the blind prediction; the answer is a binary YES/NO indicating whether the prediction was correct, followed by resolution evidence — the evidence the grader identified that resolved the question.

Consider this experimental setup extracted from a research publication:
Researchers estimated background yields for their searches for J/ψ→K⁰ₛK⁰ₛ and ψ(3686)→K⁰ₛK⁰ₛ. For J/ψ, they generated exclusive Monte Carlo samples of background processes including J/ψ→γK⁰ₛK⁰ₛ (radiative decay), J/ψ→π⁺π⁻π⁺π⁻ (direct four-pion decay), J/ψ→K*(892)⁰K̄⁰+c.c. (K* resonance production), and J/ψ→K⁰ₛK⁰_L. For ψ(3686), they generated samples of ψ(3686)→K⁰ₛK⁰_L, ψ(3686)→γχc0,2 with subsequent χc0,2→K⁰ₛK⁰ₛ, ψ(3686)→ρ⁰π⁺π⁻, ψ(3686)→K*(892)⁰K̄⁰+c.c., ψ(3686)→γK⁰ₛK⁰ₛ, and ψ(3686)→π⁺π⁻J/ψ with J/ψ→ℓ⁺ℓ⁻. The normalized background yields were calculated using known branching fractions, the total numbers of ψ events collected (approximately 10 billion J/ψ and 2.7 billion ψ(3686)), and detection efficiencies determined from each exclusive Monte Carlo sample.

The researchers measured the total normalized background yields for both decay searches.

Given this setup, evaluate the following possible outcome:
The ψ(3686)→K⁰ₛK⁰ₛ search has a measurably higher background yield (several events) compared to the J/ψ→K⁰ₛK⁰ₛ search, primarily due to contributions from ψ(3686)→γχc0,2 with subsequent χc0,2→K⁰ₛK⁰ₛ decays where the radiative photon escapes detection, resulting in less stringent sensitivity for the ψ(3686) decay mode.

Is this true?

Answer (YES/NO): NO